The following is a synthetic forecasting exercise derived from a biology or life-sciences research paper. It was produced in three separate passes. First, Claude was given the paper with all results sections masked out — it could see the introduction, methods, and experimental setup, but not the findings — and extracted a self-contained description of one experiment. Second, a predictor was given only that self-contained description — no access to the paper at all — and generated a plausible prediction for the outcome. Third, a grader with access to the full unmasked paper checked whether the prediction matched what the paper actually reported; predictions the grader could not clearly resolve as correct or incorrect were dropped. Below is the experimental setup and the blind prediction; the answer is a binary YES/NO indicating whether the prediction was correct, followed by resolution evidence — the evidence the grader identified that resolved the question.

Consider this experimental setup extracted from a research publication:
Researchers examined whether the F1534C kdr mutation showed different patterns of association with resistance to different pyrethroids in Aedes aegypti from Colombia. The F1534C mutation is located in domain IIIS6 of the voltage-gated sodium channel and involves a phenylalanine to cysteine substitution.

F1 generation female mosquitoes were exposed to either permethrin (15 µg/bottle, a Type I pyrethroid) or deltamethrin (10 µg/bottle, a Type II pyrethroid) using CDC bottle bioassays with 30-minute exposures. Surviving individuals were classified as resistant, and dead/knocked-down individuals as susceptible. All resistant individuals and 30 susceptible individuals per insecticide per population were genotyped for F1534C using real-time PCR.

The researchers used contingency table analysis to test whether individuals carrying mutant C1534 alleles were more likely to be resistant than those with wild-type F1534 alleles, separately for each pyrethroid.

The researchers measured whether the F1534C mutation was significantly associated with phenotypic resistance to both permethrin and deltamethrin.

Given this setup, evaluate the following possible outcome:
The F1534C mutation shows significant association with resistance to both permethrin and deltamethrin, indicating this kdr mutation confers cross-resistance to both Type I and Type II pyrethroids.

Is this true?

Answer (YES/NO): NO